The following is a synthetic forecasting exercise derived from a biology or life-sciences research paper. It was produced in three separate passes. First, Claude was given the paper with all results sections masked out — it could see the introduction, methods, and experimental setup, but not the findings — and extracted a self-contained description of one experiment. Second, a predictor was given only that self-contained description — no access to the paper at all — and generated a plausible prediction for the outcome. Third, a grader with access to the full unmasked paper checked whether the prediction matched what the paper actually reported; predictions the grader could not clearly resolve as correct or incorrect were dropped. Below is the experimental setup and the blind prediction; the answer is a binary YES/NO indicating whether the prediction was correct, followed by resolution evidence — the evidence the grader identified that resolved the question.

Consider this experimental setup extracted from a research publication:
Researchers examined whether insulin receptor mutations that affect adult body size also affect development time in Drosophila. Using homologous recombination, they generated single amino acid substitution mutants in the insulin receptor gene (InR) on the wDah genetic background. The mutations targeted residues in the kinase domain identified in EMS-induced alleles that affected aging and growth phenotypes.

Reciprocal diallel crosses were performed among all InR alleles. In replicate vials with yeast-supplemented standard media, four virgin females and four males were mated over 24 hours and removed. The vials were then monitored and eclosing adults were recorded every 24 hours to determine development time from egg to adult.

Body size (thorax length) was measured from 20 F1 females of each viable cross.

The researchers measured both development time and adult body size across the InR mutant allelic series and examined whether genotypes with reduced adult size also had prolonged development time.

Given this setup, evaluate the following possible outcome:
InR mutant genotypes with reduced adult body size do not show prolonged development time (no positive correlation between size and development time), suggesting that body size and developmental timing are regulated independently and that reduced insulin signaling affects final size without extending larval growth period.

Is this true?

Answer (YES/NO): NO